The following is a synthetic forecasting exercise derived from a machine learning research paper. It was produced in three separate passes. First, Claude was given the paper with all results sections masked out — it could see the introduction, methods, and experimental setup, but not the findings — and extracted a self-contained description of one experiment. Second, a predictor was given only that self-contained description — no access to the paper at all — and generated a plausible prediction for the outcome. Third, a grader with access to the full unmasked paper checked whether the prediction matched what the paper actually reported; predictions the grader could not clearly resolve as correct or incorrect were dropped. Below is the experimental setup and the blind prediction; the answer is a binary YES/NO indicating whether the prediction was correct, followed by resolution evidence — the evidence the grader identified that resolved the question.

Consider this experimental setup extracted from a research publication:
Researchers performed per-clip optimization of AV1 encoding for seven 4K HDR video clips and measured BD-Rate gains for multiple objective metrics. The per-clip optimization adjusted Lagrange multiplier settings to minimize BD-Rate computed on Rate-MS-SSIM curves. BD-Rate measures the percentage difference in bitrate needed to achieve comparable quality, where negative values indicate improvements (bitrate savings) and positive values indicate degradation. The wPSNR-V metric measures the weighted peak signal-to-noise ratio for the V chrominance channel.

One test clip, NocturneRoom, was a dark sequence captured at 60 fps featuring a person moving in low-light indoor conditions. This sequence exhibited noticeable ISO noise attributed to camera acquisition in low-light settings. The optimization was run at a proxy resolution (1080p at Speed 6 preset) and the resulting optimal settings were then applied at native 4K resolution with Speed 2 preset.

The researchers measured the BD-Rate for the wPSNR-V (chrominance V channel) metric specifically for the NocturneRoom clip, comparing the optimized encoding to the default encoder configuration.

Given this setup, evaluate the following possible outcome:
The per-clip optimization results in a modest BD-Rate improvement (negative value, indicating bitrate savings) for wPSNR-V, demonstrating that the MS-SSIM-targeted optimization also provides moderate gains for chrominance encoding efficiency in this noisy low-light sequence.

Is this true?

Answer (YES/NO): NO